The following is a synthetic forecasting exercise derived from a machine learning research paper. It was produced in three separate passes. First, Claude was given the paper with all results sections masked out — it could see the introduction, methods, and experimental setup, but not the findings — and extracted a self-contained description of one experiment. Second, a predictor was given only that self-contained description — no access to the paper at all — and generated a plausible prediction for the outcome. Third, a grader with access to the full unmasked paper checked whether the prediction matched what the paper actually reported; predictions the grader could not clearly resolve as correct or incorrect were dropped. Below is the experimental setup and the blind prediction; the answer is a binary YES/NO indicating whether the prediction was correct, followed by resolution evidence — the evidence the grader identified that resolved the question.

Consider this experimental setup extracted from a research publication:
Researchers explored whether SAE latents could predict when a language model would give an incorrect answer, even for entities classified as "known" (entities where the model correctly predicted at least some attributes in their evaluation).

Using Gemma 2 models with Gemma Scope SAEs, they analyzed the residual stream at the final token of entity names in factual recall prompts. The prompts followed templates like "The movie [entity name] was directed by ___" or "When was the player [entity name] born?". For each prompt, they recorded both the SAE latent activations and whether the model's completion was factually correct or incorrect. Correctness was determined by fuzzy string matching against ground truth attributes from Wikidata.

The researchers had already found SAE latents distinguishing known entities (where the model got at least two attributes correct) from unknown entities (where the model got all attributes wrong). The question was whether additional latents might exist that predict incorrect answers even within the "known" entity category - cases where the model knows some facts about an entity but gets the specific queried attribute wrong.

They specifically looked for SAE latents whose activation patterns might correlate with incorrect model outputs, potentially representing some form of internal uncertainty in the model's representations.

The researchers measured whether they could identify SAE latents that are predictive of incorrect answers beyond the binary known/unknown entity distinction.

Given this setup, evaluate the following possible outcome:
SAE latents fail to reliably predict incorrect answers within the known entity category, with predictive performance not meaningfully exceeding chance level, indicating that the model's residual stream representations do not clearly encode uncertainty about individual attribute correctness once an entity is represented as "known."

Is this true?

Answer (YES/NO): NO